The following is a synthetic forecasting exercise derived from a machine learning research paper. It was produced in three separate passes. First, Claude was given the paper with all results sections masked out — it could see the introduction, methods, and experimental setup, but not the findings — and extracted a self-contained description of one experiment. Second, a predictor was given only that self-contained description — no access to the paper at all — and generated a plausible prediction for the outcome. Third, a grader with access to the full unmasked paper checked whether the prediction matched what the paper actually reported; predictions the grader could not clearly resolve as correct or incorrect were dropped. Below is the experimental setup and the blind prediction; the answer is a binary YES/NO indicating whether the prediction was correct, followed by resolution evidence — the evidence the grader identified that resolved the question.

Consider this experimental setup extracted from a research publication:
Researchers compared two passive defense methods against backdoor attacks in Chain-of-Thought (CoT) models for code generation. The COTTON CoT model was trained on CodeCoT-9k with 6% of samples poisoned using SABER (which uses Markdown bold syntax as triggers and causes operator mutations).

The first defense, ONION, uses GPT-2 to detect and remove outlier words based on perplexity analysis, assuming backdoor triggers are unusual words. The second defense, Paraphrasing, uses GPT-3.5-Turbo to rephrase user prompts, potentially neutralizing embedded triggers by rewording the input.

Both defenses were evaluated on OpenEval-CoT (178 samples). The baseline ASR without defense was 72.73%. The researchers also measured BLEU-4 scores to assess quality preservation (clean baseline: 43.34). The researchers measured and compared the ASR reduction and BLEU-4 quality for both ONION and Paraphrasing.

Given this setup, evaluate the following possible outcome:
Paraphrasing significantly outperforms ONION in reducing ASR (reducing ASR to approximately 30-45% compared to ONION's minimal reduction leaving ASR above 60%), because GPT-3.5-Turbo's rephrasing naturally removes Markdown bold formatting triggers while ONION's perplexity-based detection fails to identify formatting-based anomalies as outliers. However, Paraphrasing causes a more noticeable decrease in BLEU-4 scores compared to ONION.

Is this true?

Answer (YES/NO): YES